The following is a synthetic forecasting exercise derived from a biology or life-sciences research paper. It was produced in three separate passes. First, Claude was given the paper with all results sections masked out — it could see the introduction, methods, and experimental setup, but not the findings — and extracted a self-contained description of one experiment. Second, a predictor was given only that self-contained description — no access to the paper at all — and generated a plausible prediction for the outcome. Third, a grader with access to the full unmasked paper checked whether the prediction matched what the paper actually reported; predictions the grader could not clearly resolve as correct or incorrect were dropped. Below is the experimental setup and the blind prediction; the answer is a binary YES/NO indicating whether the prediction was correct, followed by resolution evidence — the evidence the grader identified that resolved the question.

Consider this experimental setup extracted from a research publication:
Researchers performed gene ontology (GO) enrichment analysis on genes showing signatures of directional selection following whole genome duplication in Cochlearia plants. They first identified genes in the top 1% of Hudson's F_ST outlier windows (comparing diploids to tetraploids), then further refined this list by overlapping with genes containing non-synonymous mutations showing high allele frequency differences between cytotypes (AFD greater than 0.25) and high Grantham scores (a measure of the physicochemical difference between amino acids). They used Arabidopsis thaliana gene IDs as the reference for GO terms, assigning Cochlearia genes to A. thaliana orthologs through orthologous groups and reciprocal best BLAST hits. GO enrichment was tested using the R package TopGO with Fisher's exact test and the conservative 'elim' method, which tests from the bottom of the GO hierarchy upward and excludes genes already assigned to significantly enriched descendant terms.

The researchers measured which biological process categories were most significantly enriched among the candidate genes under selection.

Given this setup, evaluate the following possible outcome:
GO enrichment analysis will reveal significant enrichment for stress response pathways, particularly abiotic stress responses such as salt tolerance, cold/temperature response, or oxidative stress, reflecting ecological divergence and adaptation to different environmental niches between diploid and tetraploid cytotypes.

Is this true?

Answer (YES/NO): NO